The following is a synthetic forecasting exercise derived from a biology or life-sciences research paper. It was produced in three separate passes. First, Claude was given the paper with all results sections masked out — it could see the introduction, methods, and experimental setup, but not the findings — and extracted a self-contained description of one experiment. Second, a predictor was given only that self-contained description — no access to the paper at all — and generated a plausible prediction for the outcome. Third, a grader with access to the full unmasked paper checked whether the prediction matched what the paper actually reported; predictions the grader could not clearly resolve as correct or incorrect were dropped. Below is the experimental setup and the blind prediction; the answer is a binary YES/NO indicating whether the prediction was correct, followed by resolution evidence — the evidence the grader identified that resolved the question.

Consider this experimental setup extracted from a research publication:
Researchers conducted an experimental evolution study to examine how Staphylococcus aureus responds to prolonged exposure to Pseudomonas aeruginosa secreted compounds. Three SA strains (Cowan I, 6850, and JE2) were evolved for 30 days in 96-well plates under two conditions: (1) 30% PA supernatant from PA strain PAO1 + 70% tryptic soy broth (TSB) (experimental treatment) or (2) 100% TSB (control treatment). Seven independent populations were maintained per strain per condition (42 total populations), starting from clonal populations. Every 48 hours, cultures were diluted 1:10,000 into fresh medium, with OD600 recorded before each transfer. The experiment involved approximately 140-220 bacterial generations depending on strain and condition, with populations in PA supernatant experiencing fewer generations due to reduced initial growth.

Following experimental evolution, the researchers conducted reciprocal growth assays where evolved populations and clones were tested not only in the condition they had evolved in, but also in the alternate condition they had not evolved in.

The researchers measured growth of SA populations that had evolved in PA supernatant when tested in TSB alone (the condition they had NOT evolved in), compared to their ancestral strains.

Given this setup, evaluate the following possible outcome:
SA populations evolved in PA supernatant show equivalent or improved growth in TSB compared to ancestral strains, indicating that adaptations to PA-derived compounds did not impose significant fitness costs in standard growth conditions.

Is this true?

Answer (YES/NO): YES